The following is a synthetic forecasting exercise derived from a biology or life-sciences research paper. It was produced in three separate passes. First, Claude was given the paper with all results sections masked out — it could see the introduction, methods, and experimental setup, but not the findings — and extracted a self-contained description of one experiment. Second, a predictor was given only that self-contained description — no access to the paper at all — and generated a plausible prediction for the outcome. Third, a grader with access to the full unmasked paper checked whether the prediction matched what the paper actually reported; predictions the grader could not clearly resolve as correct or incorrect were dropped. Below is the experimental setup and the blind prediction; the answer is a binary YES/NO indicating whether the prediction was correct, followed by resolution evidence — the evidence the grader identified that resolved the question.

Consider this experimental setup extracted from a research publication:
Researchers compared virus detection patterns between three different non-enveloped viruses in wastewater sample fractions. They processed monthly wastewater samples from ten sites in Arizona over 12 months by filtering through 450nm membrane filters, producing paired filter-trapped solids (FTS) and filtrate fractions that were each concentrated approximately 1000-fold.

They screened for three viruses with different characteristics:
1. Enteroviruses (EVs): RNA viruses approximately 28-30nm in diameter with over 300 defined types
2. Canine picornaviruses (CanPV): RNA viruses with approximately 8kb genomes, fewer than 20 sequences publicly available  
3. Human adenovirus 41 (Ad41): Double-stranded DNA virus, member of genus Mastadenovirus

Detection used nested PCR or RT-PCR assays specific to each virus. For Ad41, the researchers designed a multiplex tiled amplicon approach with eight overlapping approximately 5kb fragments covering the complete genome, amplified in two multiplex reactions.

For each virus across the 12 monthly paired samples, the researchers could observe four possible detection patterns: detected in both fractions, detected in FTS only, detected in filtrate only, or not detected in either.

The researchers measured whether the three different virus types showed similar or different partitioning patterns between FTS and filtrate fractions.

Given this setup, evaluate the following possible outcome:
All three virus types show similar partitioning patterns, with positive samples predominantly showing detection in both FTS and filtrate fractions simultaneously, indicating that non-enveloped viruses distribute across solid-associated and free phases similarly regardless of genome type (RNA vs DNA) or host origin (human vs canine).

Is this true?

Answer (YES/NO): NO